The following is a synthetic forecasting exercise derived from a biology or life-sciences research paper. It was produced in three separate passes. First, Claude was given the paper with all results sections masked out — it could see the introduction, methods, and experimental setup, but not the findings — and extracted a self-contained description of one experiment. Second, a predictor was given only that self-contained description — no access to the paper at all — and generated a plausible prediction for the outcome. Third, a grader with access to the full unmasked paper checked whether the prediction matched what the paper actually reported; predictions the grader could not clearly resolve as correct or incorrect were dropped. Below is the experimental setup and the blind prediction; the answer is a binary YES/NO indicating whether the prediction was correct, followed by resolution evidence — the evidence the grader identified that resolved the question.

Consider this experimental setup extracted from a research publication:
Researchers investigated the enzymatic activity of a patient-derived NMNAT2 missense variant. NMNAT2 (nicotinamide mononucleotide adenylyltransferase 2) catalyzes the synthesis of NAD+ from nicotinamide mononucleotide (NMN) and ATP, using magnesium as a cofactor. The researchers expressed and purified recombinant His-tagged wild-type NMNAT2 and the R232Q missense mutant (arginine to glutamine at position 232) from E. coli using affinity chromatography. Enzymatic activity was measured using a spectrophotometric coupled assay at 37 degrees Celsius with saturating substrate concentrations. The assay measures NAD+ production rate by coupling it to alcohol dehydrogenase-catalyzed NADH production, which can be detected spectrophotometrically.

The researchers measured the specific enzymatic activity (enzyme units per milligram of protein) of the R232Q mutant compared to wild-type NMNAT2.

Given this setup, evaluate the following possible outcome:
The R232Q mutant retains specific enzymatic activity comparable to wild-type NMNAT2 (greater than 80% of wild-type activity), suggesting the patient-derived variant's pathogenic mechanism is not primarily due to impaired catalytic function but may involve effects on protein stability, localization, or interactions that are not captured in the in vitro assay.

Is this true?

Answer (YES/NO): NO